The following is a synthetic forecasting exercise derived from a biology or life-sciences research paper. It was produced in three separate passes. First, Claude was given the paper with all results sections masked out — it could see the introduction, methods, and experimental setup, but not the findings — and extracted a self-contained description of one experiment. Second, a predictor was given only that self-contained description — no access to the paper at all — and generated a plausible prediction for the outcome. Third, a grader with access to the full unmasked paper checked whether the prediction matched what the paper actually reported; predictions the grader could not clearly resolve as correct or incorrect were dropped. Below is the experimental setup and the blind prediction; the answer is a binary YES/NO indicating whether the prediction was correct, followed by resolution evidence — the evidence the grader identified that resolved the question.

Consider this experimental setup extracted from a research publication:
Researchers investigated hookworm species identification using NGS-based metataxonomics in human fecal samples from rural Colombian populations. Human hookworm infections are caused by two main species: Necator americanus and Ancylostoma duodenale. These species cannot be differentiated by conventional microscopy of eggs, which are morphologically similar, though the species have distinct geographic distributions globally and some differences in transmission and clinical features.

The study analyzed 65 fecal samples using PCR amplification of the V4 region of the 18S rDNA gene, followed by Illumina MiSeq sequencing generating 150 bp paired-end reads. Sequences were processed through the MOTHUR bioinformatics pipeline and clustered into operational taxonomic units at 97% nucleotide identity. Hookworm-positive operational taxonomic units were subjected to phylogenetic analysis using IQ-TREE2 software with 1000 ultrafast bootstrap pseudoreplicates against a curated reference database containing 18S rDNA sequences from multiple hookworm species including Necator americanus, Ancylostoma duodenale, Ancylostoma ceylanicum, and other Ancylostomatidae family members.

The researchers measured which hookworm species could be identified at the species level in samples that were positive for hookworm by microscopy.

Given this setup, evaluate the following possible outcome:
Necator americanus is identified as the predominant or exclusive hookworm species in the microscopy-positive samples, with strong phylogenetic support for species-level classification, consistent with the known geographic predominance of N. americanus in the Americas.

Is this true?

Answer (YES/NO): YES